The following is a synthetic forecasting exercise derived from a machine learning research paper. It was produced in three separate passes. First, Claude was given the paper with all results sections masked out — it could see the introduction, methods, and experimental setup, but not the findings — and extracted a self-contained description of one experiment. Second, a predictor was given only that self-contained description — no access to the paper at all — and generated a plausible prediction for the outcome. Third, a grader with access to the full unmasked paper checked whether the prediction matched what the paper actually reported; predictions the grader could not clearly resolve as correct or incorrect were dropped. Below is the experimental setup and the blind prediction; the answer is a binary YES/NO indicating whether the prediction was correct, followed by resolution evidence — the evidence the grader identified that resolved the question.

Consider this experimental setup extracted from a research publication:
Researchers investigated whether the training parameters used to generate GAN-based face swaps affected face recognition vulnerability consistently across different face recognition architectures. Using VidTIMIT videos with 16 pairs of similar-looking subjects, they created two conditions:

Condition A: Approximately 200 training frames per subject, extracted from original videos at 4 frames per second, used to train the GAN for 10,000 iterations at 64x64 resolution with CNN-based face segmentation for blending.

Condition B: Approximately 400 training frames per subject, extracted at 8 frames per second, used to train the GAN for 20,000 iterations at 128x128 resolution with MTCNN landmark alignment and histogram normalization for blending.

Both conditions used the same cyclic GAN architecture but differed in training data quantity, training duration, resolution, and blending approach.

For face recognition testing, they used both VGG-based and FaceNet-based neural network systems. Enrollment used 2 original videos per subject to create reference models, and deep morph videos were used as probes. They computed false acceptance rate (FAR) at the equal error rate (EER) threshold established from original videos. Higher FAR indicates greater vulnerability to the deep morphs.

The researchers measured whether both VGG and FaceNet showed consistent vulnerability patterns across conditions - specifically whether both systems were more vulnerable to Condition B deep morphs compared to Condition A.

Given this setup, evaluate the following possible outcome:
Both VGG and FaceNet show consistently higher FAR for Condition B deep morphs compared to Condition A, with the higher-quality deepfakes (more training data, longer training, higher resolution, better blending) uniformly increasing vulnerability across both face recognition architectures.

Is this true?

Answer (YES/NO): NO